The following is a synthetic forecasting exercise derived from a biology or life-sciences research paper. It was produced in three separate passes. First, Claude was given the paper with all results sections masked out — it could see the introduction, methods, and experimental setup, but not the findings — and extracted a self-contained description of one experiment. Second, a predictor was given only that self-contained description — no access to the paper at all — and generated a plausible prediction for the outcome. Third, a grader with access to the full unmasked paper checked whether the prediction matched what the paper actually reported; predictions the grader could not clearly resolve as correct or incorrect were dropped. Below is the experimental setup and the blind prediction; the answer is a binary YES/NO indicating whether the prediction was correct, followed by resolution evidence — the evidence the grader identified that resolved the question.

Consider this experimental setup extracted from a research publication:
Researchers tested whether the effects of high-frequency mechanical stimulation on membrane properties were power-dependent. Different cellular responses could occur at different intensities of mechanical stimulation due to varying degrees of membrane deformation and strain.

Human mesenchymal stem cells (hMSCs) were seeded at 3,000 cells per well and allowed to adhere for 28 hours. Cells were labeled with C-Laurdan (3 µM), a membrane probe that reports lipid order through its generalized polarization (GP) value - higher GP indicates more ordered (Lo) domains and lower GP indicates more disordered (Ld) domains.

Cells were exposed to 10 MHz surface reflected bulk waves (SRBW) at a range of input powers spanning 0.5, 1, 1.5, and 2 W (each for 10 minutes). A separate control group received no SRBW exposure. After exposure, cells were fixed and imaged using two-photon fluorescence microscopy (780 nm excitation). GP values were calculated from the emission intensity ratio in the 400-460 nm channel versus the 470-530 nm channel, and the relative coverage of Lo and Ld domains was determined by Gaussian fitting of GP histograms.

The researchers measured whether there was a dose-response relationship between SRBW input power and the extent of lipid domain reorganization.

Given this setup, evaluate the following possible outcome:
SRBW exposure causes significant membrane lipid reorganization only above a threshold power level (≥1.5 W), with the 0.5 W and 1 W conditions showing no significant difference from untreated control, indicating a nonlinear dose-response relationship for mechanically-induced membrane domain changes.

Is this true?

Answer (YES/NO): NO